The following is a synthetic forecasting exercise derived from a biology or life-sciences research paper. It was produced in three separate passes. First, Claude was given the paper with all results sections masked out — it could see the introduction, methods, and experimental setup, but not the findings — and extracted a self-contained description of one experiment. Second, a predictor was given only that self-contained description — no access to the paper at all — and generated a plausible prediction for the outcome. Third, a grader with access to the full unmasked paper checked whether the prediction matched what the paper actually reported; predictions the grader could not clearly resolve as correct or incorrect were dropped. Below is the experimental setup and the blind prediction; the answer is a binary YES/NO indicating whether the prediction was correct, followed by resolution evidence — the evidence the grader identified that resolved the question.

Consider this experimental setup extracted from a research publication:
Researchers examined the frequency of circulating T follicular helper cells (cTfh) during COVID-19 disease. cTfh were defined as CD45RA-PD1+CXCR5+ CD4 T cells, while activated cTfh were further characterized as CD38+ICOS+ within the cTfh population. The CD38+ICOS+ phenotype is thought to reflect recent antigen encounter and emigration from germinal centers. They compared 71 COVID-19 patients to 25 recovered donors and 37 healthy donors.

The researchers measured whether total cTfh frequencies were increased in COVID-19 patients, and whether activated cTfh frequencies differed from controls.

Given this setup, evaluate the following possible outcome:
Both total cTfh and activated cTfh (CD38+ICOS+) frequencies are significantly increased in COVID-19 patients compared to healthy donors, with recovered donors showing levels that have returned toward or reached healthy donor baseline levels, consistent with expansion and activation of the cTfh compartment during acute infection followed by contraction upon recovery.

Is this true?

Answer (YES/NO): NO